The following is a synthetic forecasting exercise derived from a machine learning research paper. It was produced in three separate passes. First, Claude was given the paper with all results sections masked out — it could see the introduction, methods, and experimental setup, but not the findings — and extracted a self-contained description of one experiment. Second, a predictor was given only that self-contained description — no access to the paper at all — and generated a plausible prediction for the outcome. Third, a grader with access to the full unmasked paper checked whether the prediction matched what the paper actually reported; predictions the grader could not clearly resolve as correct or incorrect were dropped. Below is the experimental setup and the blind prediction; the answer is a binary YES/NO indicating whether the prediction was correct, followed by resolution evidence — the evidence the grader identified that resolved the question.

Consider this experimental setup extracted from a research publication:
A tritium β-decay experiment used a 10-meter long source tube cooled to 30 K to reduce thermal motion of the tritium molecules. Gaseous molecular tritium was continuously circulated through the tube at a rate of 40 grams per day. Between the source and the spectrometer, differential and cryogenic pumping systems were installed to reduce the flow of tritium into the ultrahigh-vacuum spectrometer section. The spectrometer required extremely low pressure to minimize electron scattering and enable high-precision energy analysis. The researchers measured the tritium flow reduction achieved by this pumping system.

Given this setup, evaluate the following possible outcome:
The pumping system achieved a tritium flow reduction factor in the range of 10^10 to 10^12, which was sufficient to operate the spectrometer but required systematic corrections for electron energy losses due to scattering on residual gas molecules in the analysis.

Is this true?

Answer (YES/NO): NO